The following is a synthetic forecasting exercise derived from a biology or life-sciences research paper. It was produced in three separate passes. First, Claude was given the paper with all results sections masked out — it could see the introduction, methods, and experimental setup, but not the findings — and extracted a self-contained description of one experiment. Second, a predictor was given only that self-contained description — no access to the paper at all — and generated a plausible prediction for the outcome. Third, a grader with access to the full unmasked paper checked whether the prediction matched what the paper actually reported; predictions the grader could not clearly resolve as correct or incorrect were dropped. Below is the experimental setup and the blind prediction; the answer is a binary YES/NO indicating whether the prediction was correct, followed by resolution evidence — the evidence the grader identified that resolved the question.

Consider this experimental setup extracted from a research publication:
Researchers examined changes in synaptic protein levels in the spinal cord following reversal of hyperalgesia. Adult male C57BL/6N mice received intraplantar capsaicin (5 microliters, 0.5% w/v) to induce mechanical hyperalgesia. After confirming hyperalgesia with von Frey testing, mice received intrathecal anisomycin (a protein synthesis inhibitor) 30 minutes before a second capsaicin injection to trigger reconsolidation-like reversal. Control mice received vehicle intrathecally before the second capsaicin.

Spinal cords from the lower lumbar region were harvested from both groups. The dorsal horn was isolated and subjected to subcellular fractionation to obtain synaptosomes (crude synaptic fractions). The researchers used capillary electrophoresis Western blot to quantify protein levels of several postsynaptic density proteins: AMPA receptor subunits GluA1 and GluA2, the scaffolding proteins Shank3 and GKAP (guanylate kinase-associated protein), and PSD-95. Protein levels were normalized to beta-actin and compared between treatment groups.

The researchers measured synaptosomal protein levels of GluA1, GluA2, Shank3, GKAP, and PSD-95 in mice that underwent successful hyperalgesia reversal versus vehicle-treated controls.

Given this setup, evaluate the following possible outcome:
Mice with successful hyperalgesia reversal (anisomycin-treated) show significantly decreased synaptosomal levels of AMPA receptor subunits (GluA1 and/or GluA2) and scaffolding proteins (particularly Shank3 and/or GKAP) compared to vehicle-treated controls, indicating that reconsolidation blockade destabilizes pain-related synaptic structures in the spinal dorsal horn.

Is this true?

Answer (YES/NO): YES